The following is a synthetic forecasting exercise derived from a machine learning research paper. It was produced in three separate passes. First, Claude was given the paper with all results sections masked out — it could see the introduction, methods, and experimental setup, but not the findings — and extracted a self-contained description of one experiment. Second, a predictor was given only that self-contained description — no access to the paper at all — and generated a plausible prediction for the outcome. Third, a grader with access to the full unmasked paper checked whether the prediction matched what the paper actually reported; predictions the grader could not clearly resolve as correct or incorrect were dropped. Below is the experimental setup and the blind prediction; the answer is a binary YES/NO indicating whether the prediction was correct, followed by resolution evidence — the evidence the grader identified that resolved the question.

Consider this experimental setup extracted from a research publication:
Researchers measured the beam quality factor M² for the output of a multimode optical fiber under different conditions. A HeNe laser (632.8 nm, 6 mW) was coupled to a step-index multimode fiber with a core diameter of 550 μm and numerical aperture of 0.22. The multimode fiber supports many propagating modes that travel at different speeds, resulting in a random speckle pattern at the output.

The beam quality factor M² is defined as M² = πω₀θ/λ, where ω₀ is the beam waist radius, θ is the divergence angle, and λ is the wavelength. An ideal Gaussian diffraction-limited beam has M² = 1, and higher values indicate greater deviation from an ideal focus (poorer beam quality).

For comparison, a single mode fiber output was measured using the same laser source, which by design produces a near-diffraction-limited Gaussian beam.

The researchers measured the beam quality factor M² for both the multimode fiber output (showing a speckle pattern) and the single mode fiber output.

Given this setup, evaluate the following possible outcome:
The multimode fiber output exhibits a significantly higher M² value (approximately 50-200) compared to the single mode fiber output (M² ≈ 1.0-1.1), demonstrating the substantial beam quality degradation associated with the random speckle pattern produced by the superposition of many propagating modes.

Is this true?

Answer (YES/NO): NO